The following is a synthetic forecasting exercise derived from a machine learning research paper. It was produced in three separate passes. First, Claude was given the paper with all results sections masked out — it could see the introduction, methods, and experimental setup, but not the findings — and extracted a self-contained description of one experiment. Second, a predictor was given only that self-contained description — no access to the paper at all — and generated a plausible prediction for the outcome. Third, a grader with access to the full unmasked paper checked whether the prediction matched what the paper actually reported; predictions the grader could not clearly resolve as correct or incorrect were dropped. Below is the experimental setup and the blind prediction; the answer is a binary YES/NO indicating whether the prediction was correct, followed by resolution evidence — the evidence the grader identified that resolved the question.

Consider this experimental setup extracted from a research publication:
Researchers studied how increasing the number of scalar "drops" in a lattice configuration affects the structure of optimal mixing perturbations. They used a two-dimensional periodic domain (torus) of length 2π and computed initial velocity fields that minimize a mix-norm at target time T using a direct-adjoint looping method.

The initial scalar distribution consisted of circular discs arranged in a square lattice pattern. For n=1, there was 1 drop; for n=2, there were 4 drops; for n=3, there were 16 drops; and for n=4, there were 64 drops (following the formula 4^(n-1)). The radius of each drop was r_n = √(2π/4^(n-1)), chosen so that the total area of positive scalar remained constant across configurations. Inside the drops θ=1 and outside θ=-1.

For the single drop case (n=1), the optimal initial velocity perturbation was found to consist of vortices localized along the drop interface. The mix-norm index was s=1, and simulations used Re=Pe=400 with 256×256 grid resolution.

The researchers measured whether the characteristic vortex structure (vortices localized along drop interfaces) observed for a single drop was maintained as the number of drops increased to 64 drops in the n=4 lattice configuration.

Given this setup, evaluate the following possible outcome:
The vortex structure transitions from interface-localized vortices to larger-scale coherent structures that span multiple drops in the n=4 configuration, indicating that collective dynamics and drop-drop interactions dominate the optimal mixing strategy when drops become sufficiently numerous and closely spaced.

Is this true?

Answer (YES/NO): NO